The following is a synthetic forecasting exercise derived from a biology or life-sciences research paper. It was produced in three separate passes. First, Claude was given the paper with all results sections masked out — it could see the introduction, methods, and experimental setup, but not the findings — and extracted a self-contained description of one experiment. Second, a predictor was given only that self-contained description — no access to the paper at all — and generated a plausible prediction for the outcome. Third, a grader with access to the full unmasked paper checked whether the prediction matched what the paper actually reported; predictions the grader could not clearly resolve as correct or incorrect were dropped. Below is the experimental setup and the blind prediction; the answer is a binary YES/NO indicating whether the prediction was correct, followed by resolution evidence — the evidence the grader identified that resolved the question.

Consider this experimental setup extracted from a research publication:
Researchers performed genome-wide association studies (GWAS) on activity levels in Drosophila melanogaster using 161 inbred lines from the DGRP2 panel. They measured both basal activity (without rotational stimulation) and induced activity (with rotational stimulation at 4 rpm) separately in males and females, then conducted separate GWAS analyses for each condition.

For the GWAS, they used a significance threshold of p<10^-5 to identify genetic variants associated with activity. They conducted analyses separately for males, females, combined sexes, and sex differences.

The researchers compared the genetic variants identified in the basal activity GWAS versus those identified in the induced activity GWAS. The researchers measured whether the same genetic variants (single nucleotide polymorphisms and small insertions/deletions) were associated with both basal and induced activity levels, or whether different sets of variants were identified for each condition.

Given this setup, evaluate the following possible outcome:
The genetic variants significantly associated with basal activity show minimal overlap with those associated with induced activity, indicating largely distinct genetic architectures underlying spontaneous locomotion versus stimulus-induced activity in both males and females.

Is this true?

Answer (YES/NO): YES